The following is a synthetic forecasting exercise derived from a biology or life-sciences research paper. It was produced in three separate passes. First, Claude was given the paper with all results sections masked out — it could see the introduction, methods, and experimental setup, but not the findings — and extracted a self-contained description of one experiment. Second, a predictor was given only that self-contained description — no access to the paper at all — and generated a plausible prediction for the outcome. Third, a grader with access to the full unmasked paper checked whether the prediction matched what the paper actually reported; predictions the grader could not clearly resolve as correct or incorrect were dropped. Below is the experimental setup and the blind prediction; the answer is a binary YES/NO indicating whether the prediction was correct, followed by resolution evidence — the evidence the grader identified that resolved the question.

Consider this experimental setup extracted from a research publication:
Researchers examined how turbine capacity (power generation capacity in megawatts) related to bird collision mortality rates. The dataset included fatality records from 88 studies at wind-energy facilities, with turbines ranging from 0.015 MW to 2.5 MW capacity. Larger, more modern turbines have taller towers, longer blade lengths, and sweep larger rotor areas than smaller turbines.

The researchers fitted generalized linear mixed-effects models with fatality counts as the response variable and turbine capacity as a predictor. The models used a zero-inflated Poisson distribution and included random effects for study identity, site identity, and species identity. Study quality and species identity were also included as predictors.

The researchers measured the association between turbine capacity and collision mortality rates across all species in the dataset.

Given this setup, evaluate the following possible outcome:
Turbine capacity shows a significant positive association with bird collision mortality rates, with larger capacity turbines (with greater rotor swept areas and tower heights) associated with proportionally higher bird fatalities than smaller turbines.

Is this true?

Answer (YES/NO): YES